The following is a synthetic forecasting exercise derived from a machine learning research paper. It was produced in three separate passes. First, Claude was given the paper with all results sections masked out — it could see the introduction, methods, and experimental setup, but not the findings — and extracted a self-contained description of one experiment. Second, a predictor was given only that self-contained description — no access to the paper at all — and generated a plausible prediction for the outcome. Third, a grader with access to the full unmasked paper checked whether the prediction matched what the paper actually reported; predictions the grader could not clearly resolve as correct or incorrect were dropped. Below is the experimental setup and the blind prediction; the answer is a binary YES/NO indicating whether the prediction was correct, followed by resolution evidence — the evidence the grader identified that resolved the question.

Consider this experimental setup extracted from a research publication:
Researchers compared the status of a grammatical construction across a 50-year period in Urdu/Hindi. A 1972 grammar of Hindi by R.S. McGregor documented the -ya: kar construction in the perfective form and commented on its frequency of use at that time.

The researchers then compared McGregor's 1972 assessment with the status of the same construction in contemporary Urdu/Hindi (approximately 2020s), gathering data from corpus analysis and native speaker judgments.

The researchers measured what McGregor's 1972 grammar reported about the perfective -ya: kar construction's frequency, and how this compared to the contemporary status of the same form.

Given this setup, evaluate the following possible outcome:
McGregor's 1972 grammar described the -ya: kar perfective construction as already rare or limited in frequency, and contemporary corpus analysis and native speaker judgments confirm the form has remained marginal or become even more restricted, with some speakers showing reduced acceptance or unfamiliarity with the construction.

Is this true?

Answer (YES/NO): NO